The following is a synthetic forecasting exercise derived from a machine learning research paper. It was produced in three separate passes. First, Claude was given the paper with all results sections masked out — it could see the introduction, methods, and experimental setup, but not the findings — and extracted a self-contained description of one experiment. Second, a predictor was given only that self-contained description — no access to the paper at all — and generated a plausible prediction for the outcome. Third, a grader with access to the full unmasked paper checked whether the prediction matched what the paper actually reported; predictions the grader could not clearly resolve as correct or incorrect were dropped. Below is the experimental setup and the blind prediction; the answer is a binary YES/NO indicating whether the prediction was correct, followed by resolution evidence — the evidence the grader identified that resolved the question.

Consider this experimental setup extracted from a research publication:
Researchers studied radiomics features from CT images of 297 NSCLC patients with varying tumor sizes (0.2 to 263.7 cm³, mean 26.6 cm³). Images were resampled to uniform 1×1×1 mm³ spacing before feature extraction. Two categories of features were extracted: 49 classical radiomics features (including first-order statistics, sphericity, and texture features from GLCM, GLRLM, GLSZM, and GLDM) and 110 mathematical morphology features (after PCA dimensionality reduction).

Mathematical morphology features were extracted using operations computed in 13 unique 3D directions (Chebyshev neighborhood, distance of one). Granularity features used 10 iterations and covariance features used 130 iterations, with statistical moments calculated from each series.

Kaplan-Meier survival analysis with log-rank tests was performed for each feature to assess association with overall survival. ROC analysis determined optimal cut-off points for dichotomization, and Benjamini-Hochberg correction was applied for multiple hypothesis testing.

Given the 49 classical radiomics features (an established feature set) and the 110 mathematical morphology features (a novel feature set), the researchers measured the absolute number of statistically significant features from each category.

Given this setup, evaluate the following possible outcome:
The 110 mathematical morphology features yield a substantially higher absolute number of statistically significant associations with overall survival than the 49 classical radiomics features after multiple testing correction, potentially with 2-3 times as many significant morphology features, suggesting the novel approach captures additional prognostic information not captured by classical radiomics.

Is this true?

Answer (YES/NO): NO